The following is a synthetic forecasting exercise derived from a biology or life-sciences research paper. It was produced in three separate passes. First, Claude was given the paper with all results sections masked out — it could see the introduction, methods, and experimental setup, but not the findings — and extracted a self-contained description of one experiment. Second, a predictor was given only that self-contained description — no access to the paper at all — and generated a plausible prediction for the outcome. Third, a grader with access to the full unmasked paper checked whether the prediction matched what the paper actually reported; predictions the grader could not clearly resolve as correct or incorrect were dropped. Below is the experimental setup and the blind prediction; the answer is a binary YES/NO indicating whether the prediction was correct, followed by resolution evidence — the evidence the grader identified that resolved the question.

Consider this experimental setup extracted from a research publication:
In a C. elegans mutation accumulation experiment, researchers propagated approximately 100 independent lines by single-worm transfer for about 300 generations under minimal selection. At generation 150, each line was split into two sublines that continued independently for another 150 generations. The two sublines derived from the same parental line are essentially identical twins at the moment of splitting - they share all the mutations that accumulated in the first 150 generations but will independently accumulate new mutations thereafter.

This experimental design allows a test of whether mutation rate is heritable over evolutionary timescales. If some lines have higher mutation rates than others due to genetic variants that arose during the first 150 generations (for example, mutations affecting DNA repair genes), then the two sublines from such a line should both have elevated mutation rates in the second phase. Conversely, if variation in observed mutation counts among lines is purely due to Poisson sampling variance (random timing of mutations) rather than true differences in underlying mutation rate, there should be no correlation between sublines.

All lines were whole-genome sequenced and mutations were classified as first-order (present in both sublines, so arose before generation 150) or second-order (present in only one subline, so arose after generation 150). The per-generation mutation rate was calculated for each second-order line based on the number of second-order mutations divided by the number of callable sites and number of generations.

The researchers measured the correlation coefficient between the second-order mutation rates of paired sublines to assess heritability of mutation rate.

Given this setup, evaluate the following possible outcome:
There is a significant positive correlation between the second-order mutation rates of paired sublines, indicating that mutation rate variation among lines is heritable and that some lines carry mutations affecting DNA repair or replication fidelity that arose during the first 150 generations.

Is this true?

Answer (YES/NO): NO